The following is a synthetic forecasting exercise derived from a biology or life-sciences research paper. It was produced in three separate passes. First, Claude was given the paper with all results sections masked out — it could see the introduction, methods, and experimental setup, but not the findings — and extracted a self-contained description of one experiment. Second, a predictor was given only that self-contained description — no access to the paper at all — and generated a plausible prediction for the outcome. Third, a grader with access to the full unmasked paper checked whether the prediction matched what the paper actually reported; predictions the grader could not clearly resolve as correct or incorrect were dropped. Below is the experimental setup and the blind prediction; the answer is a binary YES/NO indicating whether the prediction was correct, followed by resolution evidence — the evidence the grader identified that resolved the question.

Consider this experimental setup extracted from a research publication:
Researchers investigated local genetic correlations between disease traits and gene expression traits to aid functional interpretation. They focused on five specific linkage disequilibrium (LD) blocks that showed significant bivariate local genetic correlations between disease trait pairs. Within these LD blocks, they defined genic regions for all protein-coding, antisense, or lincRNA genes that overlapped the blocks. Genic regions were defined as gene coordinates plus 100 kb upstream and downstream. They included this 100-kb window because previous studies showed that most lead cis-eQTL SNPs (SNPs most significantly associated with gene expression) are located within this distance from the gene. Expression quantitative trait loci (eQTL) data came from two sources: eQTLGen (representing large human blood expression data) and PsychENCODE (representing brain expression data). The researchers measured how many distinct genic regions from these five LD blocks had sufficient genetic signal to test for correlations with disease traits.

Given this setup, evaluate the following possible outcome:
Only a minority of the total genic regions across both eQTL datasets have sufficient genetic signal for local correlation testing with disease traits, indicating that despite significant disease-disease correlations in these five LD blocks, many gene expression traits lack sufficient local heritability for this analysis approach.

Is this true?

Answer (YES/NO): NO